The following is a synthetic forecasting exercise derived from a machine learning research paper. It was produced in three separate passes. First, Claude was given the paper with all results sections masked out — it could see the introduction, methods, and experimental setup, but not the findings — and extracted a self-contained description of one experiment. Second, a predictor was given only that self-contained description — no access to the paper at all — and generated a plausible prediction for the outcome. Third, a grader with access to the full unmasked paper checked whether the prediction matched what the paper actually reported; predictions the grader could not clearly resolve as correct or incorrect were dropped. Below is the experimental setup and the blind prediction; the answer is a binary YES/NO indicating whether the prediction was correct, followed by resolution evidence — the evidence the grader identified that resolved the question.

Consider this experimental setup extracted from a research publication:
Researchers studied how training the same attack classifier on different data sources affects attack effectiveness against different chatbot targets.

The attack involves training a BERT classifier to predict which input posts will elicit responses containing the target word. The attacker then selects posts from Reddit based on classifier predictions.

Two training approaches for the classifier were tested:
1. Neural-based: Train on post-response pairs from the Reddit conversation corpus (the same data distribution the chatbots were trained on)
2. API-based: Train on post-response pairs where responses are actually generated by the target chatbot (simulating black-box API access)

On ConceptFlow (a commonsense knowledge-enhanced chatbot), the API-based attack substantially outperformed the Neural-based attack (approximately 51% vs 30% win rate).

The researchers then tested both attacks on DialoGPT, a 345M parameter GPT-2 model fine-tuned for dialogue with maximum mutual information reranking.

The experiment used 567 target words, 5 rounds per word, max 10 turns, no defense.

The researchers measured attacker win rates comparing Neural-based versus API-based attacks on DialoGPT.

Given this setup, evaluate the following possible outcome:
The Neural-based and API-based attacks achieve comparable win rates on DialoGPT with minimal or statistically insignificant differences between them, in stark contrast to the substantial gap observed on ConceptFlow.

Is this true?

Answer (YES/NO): NO